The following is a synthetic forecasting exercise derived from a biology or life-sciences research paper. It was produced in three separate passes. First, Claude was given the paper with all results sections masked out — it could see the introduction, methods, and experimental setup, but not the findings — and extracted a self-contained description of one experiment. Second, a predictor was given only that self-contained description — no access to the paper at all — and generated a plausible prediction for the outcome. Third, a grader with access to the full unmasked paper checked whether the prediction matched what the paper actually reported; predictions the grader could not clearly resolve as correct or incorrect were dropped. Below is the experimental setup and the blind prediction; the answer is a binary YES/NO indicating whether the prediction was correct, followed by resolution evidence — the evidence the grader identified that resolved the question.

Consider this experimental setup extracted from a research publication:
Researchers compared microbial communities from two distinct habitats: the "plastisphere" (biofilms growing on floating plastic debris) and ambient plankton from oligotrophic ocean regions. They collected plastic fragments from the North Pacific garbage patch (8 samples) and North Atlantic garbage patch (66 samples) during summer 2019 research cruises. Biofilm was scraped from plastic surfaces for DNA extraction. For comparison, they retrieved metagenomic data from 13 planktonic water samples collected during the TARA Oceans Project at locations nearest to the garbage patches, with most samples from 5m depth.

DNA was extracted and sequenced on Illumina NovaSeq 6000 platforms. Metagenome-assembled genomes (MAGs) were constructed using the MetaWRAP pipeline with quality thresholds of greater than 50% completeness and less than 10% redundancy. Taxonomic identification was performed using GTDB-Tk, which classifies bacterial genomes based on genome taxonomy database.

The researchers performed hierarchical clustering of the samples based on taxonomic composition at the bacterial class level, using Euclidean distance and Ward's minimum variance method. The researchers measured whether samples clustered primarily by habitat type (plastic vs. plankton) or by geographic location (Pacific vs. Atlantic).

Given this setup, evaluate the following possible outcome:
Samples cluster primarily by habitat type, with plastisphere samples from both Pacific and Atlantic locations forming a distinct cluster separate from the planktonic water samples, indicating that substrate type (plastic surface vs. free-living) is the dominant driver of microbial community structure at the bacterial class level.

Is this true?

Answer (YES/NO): YES